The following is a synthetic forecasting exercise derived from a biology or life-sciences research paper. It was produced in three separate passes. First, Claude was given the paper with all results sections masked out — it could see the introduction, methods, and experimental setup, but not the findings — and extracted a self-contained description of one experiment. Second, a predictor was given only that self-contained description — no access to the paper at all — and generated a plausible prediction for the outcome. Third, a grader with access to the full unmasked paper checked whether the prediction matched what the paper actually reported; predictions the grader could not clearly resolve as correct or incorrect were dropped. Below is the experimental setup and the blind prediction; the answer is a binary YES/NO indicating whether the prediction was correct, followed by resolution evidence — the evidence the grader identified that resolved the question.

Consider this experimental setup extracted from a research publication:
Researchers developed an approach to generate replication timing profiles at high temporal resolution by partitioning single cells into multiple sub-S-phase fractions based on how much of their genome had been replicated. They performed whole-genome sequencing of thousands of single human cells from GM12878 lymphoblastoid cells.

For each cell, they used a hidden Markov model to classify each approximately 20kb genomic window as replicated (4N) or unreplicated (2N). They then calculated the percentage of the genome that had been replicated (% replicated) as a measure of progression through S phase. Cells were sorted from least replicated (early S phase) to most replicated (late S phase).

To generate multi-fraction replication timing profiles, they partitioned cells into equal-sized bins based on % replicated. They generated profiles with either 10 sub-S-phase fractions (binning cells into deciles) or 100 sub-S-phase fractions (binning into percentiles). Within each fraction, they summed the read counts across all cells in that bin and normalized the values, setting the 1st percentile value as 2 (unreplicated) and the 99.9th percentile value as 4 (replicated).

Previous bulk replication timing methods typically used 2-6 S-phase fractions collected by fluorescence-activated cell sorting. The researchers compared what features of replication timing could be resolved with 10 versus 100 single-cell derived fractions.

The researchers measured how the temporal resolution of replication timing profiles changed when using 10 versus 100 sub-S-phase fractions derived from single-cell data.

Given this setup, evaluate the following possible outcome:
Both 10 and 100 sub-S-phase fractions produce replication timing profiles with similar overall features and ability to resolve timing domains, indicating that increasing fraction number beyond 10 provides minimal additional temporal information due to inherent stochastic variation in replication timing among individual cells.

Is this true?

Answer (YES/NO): NO